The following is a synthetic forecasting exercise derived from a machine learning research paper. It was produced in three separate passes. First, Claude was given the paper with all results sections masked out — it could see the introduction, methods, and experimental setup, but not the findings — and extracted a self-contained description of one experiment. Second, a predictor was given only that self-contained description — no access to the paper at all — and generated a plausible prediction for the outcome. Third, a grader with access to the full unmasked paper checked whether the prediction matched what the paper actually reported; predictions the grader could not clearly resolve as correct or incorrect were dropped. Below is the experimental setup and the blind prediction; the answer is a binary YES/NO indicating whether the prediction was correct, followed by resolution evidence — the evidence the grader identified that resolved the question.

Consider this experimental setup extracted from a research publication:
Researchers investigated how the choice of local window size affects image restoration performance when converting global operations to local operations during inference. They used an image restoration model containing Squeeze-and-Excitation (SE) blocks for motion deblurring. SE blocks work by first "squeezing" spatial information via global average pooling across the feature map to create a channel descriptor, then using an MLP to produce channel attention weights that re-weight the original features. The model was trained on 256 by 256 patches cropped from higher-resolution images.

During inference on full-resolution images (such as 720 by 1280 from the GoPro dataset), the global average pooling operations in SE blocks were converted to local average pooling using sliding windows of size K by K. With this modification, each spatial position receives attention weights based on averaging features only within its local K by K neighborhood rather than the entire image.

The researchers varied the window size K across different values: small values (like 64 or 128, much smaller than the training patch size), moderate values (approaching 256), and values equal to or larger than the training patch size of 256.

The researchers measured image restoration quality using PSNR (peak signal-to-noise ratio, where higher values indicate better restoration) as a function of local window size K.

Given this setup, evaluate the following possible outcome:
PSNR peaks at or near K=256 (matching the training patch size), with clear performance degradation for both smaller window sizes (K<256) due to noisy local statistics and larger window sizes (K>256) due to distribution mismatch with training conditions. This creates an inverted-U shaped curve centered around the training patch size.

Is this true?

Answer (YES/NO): NO